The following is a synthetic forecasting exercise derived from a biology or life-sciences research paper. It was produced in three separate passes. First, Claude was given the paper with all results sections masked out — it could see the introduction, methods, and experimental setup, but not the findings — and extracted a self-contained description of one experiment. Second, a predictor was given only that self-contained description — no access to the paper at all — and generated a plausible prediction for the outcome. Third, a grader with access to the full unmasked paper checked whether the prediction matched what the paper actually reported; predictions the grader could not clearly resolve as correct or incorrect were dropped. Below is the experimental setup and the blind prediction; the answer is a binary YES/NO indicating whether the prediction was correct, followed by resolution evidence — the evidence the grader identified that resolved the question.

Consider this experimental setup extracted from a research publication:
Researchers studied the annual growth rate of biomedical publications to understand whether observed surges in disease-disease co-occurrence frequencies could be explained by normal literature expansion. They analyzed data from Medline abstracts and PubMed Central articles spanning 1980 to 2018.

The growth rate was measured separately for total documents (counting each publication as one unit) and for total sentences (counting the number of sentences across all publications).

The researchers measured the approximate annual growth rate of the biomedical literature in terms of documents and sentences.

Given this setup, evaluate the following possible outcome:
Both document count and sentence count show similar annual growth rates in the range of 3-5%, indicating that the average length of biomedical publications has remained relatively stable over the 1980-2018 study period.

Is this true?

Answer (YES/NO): NO